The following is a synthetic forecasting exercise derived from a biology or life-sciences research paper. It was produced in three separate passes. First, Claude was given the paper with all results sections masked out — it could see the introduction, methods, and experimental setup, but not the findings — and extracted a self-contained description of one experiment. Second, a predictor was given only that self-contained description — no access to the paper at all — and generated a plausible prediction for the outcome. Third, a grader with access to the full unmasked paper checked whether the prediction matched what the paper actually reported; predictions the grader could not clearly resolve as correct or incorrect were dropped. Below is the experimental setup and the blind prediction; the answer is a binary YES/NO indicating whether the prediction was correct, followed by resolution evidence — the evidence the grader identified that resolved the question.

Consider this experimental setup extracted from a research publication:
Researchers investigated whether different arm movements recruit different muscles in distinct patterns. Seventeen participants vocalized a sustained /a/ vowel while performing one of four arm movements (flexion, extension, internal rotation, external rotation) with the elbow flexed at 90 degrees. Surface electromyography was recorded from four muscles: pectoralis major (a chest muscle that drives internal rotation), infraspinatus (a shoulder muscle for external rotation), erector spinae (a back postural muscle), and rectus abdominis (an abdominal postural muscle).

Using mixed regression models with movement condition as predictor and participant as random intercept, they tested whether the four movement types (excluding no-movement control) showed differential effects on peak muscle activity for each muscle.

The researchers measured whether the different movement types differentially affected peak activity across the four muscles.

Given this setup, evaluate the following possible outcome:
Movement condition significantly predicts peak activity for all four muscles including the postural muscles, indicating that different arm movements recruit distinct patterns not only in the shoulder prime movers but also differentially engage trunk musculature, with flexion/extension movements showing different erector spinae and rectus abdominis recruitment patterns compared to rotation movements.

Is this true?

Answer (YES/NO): NO